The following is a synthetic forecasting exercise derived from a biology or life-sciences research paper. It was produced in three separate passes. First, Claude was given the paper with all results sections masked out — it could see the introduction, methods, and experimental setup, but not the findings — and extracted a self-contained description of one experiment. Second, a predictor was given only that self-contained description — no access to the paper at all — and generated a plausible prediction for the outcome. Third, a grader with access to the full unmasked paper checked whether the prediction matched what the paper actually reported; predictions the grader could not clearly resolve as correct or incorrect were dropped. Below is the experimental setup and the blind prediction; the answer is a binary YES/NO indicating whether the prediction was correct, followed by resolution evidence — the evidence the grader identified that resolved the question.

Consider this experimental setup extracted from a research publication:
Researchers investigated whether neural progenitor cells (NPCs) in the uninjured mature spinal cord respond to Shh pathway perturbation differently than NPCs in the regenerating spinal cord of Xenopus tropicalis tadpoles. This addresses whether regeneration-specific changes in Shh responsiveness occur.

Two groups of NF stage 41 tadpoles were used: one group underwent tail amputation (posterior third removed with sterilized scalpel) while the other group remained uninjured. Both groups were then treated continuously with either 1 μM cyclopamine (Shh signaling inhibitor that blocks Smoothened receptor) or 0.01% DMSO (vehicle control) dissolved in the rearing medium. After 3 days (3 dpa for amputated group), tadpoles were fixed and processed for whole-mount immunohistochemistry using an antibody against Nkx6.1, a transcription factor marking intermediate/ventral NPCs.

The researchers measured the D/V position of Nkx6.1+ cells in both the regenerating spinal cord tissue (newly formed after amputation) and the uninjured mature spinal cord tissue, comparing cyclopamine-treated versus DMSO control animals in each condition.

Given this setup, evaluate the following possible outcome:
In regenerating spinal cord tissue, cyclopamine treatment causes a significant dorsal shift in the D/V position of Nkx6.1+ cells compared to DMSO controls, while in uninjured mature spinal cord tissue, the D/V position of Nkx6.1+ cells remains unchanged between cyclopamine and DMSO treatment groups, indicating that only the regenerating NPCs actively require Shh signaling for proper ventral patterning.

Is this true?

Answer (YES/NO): NO